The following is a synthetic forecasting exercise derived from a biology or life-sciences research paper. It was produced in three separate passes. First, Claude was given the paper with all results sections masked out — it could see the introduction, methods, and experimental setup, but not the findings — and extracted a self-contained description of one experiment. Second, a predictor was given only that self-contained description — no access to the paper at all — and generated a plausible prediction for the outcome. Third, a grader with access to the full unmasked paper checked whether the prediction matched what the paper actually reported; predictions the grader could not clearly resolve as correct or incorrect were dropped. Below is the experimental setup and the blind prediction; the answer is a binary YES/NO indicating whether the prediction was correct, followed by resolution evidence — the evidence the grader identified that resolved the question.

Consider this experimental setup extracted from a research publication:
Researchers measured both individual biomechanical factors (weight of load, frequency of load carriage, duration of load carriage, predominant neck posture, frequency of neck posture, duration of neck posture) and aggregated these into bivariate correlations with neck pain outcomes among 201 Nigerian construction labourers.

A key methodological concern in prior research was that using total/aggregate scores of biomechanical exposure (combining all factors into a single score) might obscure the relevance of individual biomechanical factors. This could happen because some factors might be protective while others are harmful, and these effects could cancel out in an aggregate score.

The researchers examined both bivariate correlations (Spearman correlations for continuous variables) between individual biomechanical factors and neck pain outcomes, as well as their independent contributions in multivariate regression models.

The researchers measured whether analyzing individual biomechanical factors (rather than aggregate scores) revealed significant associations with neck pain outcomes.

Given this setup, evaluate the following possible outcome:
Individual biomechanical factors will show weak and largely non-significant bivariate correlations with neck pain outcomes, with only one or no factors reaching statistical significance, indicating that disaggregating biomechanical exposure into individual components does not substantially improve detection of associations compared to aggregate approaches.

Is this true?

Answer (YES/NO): NO